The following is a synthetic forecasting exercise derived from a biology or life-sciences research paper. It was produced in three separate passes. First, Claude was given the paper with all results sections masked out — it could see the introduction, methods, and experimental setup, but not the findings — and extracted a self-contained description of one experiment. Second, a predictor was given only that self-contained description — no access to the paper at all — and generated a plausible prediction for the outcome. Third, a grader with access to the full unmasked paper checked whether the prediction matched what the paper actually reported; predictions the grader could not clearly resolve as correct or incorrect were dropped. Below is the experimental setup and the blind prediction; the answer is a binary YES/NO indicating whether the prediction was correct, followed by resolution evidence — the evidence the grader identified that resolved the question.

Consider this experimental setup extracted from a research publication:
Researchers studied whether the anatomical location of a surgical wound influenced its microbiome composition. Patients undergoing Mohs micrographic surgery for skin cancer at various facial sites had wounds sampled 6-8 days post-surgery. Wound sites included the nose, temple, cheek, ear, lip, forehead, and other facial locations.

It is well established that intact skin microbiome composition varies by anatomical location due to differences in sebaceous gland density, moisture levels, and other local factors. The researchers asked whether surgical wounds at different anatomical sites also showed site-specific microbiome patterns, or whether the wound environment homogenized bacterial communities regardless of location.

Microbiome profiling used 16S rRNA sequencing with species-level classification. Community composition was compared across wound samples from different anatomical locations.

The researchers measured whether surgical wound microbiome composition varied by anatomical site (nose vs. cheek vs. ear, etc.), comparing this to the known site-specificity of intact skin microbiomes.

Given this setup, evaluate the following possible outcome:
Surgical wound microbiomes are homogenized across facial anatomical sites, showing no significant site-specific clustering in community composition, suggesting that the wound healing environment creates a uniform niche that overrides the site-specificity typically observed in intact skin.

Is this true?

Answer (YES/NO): YES